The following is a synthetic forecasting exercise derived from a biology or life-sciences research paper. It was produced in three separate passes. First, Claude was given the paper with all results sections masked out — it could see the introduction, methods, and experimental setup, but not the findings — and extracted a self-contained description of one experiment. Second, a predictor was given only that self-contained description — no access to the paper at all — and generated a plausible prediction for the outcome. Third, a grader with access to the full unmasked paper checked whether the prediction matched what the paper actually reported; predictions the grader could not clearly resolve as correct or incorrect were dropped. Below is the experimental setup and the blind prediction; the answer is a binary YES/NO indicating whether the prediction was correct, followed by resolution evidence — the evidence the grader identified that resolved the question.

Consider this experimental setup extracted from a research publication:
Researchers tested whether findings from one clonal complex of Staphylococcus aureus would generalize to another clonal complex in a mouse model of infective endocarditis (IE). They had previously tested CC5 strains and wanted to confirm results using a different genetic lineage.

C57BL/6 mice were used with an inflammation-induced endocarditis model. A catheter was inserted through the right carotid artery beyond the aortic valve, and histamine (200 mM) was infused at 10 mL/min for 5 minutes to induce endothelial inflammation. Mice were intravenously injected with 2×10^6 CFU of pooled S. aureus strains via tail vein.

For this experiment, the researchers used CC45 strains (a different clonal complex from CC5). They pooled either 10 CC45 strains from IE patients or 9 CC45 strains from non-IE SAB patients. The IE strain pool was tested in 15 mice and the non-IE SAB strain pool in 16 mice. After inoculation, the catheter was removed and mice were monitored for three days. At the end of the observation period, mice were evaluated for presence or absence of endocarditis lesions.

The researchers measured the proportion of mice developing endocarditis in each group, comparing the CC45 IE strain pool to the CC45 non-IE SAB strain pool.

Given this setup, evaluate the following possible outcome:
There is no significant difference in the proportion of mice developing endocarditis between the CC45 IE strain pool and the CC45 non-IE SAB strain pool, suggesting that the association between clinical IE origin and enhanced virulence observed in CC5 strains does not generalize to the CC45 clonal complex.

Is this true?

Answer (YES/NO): NO